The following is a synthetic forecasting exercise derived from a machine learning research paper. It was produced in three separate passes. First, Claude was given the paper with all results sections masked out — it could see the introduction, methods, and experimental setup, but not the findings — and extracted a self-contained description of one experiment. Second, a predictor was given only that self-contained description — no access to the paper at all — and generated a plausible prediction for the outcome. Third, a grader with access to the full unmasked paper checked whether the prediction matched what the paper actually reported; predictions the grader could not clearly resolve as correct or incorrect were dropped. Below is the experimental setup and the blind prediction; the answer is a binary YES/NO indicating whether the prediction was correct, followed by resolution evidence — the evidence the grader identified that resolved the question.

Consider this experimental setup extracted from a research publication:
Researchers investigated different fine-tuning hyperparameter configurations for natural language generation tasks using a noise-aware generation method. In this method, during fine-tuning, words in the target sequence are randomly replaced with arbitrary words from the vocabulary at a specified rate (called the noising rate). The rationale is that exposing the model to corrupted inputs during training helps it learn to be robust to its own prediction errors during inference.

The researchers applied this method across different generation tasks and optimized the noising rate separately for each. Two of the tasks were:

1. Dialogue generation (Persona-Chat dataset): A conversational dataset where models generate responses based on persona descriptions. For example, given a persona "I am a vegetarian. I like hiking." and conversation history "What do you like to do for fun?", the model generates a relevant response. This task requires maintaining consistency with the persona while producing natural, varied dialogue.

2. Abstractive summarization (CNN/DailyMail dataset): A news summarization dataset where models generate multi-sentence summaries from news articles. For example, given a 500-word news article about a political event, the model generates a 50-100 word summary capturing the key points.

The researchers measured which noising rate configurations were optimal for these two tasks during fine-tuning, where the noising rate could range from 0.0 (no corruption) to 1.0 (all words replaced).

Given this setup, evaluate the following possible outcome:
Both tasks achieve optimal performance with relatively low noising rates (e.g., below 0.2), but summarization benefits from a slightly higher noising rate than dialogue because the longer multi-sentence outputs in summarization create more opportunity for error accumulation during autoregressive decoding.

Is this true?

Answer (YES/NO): NO